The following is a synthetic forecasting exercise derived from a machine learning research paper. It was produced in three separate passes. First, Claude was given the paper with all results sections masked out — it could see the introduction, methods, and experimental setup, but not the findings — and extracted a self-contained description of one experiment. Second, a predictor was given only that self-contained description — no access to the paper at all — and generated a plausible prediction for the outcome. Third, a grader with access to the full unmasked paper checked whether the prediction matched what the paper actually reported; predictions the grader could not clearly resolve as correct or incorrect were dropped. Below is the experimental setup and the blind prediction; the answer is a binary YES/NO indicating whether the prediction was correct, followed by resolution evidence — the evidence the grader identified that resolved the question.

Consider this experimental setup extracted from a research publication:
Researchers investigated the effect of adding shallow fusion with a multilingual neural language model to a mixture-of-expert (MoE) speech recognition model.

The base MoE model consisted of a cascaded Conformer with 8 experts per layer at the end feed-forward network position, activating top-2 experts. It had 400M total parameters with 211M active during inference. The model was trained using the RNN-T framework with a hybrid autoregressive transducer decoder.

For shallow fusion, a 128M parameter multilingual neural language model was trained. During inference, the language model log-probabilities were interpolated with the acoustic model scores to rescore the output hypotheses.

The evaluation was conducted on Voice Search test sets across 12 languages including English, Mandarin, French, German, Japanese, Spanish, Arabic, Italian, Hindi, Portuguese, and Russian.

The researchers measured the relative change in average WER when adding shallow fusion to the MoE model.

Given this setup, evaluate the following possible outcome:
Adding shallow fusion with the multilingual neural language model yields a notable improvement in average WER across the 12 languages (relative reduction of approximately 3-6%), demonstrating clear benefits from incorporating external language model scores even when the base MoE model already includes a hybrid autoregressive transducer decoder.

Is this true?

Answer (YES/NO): YES